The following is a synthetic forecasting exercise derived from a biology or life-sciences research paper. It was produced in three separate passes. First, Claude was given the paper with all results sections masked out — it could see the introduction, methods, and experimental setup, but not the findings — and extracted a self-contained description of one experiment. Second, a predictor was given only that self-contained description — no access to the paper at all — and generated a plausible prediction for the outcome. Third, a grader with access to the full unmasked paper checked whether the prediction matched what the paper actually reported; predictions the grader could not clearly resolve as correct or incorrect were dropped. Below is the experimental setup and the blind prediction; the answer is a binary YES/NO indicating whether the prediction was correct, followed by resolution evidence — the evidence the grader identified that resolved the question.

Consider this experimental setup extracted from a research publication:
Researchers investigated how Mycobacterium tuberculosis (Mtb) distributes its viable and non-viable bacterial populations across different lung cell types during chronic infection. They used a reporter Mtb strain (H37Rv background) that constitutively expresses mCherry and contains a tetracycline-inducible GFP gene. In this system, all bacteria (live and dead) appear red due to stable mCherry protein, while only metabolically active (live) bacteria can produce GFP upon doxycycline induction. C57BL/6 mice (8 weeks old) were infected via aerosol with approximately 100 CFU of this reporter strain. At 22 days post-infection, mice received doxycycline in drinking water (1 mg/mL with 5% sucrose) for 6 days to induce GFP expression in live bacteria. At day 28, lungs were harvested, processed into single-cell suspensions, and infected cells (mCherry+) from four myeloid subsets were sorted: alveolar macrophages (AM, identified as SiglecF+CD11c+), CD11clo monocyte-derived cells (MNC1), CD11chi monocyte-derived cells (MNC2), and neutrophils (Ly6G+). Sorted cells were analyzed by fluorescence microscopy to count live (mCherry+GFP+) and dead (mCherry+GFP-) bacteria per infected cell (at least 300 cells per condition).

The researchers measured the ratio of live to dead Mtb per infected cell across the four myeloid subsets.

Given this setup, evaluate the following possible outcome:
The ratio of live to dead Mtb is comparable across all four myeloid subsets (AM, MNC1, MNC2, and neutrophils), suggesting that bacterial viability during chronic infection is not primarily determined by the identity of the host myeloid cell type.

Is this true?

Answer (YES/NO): NO